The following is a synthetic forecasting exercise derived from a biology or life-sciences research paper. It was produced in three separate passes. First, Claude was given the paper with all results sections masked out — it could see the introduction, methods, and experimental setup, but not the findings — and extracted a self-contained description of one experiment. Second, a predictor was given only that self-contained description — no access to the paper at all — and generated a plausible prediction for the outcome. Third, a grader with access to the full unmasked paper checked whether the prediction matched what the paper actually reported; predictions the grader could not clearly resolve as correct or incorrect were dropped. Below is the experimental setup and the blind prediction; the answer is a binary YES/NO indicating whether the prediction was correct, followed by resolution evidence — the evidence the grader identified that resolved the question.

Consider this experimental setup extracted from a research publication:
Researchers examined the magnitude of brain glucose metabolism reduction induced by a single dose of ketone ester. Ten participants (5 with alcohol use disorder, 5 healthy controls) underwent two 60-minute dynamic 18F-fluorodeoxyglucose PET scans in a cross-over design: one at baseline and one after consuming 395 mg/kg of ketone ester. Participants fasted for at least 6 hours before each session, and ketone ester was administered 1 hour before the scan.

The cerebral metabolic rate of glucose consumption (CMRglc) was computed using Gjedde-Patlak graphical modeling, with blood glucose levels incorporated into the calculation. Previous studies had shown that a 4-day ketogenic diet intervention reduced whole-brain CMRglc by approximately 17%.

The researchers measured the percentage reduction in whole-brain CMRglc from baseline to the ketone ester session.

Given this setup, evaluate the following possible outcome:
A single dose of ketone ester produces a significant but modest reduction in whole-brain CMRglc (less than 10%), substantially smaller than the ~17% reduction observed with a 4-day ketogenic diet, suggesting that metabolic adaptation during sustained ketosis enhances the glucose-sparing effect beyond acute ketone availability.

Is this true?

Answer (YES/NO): NO